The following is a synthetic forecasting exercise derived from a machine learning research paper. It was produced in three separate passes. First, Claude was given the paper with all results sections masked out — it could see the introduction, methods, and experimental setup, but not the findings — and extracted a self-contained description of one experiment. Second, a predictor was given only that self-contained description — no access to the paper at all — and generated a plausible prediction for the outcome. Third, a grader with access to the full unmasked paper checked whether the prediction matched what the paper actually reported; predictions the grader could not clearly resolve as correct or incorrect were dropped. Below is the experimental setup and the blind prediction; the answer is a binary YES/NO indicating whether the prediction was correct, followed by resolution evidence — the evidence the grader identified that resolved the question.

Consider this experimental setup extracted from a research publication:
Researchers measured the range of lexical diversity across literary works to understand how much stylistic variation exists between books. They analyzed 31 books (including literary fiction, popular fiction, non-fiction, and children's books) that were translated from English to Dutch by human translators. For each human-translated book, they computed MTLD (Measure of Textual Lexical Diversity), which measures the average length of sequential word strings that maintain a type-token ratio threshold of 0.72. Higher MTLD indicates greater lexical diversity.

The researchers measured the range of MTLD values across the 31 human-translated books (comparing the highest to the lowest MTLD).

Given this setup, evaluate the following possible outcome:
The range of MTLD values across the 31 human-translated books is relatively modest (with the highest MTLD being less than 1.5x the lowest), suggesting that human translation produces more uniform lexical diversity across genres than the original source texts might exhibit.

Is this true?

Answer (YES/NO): NO